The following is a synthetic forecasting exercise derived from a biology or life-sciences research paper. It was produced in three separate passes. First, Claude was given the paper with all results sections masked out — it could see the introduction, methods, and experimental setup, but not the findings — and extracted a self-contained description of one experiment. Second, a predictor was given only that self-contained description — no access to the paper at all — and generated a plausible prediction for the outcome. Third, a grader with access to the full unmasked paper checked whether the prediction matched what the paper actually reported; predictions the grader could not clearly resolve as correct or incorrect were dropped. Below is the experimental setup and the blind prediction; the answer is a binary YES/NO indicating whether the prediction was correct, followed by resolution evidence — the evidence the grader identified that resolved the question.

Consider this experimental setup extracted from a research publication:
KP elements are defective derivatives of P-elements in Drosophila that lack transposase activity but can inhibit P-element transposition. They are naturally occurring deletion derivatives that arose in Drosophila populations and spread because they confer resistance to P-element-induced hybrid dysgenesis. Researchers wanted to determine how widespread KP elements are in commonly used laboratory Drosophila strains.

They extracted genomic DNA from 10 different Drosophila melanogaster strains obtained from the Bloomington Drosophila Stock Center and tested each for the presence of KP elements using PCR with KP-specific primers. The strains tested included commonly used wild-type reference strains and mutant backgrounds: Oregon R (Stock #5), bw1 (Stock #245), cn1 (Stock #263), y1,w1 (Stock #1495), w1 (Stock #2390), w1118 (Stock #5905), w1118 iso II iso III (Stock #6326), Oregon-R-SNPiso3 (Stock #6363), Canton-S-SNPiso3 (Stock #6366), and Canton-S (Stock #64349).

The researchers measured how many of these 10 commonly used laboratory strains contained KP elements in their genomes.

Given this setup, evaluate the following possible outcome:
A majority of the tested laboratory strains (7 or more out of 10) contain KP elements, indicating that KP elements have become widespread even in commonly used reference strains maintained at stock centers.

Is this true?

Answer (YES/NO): NO